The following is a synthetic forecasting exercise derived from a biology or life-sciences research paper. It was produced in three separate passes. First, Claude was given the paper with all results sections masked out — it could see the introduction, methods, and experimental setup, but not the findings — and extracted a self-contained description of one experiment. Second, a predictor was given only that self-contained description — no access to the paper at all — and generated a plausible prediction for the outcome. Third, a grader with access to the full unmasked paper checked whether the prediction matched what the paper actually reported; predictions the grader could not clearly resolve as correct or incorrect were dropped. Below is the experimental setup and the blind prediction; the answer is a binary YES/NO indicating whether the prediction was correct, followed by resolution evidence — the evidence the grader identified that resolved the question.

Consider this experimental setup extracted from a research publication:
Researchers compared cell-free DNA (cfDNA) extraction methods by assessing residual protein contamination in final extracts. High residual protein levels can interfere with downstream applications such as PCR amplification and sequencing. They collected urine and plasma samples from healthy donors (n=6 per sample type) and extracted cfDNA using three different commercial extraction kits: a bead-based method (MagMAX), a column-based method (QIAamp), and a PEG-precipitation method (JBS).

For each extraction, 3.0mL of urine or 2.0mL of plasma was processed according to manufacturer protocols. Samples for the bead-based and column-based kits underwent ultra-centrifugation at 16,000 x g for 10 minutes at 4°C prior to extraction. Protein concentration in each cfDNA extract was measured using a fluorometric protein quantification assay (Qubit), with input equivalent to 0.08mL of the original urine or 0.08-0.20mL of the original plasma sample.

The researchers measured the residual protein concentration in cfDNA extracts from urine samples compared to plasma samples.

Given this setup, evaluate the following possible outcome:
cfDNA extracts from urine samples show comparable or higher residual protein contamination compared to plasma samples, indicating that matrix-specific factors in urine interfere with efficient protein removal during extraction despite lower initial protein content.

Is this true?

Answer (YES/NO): NO